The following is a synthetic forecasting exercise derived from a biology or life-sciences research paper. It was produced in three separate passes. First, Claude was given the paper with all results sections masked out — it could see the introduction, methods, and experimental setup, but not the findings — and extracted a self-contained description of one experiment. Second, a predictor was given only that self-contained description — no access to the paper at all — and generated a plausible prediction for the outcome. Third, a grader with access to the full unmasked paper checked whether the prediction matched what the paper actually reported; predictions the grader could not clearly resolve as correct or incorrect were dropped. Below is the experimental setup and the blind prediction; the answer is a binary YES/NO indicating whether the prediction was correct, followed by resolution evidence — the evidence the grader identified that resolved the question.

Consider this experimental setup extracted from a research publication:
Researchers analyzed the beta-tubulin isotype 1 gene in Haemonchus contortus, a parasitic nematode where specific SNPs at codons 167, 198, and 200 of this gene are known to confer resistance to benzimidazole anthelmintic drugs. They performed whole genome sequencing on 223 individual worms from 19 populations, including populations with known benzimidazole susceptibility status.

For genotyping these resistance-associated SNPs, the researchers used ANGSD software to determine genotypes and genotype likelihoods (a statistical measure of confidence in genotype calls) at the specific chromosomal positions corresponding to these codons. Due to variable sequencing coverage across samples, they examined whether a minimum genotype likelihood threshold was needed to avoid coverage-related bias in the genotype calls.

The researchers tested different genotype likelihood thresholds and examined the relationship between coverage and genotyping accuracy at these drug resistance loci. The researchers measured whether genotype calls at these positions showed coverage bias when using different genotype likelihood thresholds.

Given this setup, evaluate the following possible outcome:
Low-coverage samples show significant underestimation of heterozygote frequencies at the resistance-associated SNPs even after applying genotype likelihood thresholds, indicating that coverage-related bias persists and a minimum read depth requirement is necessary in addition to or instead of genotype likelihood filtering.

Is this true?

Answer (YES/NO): NO